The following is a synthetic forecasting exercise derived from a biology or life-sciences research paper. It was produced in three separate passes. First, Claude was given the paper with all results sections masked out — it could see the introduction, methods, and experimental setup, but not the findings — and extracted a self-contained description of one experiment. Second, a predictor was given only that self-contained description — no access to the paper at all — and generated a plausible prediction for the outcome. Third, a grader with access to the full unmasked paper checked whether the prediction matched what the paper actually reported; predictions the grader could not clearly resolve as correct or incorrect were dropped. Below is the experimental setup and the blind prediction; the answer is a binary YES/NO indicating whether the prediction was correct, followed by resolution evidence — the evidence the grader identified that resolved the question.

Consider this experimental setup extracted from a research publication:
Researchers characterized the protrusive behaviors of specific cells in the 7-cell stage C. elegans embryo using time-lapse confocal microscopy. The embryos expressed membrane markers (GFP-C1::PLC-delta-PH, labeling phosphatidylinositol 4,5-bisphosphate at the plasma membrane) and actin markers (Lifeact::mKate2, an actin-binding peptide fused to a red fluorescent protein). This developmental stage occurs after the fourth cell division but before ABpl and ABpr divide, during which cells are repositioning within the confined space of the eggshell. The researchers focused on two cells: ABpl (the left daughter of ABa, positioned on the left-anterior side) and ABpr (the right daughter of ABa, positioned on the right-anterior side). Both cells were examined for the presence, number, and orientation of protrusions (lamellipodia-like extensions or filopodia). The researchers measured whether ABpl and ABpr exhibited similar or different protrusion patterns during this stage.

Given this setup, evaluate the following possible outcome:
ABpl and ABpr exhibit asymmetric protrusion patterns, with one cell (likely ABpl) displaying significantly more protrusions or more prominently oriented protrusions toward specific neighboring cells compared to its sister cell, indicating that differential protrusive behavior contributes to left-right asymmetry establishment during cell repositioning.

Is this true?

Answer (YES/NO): YES